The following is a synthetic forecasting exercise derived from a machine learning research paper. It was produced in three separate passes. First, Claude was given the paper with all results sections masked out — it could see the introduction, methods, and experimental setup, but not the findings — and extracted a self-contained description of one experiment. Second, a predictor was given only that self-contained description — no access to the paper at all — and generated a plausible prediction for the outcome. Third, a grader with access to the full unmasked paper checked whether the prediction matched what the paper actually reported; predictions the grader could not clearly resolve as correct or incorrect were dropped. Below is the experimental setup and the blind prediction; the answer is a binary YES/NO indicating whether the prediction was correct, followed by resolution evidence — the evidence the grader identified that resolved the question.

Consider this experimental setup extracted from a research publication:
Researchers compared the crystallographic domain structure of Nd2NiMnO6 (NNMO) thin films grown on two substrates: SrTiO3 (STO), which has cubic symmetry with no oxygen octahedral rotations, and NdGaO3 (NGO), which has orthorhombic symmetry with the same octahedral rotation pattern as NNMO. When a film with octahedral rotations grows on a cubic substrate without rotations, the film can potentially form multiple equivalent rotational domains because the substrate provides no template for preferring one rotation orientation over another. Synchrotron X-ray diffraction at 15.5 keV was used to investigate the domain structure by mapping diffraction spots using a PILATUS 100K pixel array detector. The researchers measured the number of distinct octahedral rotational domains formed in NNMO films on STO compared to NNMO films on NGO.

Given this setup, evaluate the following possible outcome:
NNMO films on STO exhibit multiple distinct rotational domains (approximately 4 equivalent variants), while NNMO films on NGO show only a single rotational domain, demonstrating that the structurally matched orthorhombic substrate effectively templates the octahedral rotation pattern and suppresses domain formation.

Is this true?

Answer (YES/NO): NO